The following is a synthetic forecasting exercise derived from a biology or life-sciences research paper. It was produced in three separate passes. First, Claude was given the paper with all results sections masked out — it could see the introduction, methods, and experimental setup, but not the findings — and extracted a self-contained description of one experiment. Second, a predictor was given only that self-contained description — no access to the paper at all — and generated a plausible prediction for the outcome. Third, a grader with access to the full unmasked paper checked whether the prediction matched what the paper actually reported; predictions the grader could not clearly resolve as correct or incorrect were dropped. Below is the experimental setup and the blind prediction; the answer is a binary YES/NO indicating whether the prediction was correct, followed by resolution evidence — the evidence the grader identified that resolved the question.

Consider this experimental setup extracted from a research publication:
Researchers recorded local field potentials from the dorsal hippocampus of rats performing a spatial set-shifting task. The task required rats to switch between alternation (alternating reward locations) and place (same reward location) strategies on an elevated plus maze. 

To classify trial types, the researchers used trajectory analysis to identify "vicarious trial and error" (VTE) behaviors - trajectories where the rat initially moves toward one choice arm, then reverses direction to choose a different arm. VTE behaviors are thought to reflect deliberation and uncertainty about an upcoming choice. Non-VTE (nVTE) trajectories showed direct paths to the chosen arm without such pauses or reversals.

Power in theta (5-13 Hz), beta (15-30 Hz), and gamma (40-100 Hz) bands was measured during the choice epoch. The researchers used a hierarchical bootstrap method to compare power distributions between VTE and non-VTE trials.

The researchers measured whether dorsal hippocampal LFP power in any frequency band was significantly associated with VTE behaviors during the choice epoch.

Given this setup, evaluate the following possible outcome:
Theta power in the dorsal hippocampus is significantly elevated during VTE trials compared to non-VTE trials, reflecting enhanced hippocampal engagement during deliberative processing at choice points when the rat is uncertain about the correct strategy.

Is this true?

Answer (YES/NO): NO